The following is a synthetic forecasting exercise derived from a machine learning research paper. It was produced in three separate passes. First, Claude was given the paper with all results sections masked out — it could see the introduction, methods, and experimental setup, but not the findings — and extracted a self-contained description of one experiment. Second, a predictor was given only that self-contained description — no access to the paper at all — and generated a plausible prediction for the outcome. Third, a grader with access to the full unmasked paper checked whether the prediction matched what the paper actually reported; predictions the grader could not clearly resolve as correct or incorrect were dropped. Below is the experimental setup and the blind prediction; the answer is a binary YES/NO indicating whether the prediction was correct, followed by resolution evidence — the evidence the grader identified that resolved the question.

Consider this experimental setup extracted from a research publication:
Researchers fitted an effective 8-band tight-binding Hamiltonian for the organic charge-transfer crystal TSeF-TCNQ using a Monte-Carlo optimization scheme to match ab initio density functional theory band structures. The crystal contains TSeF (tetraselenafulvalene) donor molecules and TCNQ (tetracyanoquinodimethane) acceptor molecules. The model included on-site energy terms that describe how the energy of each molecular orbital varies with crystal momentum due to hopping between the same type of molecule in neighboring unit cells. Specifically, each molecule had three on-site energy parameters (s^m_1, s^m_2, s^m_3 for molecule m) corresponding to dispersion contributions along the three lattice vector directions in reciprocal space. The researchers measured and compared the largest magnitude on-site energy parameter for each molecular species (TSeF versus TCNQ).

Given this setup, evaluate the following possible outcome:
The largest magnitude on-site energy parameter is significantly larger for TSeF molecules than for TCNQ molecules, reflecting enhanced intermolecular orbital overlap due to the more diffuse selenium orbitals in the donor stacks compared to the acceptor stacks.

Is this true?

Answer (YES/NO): YES